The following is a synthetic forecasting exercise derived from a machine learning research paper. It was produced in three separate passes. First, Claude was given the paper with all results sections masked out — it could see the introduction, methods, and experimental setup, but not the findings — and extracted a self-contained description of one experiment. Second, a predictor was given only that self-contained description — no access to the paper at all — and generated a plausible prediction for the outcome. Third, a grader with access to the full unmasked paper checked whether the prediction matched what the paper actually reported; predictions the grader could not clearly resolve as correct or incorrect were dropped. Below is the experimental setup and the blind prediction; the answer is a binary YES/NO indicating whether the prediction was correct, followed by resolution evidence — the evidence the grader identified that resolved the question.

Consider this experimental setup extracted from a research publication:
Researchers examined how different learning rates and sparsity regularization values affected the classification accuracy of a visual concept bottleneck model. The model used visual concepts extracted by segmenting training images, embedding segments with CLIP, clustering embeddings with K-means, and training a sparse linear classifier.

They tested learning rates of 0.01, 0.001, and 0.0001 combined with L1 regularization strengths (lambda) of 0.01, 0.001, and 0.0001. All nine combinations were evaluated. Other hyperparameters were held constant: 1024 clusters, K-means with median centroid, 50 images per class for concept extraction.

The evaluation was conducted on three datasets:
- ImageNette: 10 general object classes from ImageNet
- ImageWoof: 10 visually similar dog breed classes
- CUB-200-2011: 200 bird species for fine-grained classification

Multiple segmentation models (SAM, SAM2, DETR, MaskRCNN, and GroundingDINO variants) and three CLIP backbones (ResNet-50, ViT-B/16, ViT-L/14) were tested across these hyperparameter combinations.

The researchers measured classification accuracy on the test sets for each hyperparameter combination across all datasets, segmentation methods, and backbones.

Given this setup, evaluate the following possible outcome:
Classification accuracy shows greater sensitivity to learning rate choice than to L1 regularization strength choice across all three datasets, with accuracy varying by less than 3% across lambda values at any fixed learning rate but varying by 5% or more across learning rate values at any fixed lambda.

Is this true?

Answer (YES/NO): NO